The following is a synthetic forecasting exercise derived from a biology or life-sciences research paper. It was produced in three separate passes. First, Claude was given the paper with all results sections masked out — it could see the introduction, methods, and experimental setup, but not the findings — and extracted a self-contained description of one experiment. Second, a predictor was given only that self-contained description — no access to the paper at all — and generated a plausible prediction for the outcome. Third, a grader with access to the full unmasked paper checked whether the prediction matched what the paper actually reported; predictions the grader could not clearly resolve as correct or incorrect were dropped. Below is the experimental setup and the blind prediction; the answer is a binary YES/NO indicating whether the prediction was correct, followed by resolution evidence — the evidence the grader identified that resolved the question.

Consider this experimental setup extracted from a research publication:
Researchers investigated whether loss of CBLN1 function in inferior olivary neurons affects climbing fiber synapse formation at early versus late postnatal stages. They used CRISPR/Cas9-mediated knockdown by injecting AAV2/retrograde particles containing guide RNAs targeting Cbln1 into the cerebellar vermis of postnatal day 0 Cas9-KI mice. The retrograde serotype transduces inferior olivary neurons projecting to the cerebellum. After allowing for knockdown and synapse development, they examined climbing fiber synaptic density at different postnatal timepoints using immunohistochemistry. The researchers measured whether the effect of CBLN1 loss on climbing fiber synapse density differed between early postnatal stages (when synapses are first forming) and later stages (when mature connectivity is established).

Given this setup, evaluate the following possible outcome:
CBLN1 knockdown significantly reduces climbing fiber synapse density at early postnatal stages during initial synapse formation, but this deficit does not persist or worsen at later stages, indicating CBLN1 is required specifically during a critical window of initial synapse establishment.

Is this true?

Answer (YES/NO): NO